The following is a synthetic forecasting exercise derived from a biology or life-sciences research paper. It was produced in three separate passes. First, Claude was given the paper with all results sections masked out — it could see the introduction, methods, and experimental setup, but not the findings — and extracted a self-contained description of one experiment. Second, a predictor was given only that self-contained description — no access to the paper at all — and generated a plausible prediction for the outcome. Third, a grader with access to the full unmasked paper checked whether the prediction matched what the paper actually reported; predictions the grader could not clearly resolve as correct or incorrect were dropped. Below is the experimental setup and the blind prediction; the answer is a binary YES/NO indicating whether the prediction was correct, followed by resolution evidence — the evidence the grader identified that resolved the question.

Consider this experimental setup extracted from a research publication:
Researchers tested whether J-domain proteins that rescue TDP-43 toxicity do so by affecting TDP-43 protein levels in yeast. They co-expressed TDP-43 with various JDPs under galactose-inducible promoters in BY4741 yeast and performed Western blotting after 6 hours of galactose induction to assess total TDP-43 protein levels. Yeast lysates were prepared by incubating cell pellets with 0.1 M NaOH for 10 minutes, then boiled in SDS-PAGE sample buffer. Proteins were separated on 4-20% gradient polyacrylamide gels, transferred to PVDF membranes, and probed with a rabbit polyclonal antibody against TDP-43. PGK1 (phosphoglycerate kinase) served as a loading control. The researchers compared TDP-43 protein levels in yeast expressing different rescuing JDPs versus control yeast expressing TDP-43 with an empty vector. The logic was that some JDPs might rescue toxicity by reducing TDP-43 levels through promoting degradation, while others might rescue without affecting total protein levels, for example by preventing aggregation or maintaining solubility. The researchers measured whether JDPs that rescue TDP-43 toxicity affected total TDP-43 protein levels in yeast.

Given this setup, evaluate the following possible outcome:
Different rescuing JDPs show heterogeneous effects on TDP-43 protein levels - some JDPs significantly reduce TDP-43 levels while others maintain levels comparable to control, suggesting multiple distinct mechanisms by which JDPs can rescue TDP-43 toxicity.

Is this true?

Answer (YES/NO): NO